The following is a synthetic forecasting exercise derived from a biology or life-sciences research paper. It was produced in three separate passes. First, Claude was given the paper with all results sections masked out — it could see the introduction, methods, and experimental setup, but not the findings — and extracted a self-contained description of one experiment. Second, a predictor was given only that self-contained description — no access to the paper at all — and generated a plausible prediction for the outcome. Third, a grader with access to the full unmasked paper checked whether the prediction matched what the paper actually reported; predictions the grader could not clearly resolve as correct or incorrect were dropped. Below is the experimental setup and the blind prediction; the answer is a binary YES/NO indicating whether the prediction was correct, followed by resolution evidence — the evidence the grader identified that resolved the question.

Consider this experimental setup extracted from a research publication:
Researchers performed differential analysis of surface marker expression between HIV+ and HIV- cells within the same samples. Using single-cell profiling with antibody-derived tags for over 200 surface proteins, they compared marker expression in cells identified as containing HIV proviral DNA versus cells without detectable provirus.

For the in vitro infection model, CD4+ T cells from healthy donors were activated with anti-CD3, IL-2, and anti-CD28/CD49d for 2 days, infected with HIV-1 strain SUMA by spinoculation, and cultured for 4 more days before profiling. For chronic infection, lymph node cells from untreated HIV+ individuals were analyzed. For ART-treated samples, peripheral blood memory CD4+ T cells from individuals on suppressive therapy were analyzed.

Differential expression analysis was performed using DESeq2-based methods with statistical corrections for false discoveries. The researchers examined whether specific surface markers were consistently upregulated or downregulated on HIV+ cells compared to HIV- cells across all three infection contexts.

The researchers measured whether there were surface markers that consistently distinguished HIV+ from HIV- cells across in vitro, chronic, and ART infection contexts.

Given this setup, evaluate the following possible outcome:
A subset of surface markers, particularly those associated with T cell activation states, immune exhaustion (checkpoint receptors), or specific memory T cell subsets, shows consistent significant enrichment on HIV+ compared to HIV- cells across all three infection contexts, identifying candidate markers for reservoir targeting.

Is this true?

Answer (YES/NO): NO